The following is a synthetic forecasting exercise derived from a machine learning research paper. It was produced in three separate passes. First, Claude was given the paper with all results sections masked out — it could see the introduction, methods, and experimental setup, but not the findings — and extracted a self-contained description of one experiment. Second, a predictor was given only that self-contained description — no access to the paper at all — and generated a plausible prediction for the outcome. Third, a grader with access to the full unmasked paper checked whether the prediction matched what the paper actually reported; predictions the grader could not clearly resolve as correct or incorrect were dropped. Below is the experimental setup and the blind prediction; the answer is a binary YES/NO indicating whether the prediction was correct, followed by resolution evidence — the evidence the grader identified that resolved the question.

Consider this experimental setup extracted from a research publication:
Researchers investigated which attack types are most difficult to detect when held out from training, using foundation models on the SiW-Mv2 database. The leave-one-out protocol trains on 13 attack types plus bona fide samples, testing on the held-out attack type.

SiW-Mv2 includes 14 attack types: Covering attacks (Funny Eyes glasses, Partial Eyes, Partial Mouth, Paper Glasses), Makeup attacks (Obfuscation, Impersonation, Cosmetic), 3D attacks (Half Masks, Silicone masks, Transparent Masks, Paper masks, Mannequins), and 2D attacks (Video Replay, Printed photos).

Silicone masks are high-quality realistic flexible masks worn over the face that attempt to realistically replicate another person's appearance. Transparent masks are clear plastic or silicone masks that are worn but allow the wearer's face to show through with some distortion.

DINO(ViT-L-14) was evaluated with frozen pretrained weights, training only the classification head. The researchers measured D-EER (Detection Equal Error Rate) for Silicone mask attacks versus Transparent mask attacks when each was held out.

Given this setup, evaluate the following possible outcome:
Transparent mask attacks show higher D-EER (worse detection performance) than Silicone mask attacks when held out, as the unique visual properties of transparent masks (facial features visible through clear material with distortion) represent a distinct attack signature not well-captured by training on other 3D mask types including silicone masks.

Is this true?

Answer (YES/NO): NO